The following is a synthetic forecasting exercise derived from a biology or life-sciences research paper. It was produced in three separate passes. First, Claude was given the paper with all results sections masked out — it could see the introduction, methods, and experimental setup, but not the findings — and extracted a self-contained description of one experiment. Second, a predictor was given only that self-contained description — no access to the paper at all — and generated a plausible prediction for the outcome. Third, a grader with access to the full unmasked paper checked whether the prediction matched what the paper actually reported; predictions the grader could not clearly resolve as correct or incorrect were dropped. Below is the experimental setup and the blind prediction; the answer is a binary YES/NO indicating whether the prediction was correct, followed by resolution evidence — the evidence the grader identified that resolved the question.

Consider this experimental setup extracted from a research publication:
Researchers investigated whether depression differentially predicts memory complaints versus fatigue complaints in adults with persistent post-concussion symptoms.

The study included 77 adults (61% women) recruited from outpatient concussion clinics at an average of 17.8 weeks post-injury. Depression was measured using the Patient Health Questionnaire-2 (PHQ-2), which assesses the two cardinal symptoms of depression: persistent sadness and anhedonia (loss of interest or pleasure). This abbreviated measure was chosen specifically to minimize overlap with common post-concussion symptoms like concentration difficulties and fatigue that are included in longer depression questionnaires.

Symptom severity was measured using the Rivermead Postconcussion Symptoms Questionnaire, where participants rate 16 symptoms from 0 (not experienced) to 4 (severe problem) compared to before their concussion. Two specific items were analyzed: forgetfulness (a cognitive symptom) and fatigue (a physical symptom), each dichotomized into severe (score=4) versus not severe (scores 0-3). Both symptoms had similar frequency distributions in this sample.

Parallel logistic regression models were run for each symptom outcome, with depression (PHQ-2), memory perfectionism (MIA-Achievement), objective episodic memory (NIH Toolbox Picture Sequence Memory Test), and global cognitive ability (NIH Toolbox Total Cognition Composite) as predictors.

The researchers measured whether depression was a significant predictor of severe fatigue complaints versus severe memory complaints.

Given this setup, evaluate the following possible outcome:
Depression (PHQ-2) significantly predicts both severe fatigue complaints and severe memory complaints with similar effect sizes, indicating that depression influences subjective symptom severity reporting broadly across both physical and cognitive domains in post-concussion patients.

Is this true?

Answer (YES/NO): NO